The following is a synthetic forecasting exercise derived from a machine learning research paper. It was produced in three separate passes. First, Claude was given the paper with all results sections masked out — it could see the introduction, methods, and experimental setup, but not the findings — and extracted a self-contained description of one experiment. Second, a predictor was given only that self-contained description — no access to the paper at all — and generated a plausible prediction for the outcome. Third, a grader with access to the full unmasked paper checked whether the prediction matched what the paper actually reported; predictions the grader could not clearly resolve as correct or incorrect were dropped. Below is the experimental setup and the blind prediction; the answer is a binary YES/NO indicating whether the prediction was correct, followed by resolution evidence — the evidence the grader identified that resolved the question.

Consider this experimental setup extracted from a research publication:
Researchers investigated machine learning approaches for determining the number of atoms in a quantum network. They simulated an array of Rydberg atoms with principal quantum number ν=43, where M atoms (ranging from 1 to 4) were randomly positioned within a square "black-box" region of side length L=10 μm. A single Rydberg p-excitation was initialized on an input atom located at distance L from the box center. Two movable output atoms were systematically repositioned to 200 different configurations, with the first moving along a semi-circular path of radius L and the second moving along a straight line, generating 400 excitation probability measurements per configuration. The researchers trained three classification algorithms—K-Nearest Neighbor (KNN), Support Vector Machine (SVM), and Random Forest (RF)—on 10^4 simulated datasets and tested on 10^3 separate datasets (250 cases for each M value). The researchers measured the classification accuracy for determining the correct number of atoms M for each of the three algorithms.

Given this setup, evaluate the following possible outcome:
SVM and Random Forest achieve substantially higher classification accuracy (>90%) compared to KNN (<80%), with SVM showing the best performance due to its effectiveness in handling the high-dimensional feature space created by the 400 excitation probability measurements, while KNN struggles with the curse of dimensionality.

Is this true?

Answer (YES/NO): NO